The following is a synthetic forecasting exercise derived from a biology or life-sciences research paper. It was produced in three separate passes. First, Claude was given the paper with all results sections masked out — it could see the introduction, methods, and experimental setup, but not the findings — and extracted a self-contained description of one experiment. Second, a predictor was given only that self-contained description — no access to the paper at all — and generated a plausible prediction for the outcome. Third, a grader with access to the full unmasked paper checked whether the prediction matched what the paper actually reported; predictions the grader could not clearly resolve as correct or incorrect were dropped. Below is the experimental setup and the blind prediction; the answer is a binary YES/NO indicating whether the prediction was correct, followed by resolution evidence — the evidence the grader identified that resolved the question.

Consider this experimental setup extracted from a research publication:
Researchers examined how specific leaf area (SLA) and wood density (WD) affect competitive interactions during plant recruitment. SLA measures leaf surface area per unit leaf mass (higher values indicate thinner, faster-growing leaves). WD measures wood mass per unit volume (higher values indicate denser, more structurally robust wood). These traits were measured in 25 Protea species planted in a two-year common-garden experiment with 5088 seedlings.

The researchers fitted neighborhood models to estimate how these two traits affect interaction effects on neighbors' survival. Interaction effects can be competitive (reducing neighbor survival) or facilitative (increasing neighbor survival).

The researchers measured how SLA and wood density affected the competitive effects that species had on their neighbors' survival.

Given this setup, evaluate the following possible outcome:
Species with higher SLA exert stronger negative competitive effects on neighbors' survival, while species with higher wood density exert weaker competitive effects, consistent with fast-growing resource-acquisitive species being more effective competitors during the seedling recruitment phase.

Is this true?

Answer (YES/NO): NO